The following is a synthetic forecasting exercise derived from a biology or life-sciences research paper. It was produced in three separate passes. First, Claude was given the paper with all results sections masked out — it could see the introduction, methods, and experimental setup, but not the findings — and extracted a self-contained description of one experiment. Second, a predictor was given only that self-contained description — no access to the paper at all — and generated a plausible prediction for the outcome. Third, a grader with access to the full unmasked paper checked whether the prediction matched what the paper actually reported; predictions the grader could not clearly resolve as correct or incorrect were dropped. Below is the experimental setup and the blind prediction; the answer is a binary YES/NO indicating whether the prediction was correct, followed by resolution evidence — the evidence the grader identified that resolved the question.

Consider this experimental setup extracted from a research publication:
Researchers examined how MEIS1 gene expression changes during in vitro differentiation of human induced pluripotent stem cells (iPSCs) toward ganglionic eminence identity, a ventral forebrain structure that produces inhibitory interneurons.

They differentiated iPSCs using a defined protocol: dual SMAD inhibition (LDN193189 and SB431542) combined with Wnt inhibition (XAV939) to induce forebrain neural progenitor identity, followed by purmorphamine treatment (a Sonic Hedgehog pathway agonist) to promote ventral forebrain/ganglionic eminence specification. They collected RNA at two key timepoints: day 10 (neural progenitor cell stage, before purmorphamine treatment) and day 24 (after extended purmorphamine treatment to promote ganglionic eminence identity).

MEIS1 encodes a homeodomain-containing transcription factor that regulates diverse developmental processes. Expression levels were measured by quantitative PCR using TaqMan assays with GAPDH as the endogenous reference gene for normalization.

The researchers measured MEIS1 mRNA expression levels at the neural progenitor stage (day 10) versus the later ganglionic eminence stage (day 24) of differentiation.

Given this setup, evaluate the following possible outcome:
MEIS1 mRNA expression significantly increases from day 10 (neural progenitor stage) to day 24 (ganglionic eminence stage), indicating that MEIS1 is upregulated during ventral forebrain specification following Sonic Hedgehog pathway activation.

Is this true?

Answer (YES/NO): NO